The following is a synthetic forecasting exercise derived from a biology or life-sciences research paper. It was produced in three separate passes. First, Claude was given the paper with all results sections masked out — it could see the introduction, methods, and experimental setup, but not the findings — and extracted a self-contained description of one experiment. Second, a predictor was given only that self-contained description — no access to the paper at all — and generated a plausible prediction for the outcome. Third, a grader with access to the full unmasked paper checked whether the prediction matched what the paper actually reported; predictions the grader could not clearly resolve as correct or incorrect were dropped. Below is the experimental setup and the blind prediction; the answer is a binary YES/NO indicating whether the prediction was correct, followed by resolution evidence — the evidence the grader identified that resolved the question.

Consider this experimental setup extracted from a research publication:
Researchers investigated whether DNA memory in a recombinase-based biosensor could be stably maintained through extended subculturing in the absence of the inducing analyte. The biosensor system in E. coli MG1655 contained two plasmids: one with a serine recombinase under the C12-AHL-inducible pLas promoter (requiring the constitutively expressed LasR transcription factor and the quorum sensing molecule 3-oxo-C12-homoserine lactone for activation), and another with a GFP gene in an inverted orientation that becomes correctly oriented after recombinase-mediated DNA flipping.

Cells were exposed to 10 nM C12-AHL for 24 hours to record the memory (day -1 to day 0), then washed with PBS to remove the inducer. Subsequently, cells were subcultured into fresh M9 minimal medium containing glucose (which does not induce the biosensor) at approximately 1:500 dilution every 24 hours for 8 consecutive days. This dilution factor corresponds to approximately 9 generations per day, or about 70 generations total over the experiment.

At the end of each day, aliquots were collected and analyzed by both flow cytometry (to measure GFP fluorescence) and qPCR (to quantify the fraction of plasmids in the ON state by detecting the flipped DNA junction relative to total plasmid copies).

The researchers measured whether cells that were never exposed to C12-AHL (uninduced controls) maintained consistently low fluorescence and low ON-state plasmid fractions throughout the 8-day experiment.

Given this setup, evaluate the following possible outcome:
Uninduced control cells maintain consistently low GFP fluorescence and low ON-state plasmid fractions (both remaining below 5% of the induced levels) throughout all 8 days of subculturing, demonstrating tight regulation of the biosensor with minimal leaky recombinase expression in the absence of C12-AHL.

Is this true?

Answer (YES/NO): NO